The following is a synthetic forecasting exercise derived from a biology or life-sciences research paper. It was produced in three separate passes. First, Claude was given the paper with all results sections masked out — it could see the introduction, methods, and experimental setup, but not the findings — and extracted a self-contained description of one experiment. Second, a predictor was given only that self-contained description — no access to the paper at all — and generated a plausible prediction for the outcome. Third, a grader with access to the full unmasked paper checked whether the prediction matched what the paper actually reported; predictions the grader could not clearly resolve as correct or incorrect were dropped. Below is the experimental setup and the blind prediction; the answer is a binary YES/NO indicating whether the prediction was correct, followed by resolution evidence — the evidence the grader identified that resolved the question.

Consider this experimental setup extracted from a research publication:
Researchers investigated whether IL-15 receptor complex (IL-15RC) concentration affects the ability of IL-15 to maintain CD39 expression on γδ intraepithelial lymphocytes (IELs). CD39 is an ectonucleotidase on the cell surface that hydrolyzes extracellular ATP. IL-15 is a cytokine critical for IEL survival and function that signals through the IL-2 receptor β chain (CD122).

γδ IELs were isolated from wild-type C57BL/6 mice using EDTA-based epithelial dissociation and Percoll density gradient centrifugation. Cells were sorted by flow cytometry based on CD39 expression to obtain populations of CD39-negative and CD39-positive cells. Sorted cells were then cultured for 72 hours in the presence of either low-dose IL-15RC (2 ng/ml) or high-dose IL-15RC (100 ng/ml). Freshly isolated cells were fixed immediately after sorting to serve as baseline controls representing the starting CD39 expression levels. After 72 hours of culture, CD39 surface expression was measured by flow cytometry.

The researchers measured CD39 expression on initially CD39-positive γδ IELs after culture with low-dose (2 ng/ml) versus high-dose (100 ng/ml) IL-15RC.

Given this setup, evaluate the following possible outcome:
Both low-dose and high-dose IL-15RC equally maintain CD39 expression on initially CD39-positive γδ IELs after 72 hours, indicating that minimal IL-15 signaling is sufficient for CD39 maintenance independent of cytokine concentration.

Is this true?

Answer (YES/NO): NO